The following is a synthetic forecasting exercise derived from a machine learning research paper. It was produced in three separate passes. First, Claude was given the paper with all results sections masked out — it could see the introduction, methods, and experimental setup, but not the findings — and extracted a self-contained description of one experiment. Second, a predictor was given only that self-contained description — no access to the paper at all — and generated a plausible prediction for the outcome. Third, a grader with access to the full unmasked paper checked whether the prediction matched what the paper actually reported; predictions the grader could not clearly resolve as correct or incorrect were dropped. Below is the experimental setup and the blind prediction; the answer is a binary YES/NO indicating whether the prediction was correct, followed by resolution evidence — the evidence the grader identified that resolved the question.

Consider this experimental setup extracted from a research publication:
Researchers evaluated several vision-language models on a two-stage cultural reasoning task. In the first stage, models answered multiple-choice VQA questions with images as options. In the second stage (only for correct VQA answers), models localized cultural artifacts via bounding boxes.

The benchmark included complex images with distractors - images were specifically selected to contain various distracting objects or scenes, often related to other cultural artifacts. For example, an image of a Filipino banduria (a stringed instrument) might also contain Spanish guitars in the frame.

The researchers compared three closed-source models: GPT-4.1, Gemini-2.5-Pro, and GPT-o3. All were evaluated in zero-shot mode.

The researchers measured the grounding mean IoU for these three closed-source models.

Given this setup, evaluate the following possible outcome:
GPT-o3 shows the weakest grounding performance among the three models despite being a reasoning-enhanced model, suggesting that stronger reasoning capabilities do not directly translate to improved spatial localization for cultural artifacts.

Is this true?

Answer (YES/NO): NO